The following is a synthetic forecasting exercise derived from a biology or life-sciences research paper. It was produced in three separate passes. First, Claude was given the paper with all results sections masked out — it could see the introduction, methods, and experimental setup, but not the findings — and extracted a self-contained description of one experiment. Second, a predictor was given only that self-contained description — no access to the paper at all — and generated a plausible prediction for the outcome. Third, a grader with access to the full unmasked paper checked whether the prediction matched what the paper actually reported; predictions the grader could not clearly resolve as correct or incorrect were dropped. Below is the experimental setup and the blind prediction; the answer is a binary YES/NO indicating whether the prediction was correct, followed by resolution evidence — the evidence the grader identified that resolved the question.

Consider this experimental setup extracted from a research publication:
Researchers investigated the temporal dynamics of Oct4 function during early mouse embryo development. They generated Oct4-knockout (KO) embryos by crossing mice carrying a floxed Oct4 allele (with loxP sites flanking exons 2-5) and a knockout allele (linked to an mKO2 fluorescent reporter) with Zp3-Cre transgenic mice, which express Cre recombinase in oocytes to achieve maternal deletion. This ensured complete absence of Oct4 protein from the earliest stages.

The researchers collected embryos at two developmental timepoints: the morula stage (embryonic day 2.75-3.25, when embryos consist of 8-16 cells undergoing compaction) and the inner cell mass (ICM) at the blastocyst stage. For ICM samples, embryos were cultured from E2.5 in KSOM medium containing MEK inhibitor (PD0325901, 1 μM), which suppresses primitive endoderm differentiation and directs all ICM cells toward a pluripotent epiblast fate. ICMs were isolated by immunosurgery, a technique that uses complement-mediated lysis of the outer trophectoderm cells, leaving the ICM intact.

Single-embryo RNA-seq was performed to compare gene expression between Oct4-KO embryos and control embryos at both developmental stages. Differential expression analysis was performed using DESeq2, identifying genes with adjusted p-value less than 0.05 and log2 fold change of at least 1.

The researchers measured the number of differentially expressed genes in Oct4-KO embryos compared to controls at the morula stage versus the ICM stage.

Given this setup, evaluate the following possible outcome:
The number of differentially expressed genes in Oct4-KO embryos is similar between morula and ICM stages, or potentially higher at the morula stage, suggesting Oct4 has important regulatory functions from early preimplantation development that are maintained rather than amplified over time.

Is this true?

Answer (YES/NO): NO